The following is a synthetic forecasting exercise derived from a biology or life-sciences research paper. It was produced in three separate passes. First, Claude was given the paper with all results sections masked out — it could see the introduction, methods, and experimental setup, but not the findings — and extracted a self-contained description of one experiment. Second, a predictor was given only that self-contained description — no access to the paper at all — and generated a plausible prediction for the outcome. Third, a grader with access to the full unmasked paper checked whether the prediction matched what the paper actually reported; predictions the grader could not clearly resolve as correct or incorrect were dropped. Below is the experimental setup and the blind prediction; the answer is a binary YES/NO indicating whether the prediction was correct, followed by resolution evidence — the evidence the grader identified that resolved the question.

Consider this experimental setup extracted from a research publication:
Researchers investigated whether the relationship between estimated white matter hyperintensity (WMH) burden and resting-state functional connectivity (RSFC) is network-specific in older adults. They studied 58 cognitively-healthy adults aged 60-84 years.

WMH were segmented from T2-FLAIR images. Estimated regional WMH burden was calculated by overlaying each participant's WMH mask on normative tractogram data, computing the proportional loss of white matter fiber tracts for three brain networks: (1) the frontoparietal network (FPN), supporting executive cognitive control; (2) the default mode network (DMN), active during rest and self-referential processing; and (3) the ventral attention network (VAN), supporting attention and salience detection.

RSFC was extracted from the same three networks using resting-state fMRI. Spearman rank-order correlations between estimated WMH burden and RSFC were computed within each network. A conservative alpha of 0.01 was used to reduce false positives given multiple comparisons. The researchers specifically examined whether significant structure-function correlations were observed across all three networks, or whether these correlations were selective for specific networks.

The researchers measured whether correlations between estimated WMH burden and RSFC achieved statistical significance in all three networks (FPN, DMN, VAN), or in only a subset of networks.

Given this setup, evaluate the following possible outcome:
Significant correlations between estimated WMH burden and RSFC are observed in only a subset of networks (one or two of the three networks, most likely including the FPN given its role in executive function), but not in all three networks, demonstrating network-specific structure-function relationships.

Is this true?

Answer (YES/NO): YES